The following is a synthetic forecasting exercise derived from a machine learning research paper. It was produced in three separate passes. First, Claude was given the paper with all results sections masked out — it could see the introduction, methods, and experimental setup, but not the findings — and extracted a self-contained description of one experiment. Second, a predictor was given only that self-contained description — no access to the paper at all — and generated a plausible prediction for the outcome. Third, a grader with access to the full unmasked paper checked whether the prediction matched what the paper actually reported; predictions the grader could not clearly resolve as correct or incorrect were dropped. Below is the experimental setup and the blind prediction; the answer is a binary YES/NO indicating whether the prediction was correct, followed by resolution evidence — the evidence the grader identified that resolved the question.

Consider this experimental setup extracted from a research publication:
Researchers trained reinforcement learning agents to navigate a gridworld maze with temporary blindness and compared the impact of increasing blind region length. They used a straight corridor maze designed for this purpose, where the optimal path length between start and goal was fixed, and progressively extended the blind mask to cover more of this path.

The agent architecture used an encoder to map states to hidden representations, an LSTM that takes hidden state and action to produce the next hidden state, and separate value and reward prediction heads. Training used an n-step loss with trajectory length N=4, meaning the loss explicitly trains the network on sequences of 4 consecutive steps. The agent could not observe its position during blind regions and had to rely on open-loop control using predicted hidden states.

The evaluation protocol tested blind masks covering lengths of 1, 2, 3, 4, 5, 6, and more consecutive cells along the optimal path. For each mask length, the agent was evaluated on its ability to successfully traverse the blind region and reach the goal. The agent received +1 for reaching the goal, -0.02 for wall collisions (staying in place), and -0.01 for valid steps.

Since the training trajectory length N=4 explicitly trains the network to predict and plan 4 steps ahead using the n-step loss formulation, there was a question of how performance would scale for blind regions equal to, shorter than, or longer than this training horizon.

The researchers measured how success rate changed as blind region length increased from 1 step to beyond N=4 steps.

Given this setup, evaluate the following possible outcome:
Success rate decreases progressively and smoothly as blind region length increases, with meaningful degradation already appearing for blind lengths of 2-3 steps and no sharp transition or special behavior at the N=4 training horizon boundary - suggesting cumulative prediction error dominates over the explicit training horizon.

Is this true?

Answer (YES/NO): NO